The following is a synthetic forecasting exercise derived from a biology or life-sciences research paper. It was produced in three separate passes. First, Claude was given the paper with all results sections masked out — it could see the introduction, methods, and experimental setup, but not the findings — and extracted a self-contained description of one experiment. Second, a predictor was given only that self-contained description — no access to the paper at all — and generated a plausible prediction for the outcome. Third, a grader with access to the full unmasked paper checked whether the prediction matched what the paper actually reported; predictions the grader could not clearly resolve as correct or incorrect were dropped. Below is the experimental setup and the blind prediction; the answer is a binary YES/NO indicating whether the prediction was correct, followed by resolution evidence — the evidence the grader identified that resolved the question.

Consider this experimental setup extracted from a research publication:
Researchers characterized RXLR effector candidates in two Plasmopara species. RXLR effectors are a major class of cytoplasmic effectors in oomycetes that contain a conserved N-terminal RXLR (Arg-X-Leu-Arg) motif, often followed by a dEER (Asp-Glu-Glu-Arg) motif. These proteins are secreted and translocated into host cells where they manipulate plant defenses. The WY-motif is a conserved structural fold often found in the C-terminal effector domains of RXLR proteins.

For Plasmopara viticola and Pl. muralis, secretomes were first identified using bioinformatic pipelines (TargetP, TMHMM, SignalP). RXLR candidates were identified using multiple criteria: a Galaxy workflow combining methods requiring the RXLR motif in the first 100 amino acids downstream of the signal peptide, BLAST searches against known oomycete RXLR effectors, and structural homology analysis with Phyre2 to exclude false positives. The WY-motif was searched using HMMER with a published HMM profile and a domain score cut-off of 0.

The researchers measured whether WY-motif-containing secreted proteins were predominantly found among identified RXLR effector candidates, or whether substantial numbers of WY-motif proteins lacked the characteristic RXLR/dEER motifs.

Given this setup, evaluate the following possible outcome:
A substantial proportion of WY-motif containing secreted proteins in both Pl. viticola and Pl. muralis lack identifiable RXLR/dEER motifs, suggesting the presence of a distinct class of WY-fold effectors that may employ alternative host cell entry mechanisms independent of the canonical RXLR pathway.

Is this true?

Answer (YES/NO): NO